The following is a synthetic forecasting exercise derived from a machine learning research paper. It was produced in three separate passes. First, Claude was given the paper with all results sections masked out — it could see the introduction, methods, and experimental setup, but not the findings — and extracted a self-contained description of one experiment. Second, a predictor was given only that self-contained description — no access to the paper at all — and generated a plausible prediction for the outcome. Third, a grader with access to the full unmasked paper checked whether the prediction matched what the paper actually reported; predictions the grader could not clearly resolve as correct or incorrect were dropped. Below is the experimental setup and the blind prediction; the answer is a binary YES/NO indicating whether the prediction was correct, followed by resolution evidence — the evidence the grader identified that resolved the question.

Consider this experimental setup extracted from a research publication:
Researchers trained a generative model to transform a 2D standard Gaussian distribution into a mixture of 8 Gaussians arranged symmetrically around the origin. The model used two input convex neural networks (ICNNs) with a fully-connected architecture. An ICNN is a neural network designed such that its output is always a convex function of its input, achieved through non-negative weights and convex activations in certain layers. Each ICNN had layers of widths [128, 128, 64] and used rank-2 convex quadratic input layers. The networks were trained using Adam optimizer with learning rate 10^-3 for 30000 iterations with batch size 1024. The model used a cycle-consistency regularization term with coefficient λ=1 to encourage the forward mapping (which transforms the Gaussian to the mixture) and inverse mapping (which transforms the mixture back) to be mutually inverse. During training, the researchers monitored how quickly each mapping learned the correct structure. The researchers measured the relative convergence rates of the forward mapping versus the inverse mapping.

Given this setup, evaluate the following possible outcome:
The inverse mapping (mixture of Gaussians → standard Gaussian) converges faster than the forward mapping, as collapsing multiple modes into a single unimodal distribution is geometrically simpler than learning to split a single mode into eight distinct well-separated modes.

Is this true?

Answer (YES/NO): NO